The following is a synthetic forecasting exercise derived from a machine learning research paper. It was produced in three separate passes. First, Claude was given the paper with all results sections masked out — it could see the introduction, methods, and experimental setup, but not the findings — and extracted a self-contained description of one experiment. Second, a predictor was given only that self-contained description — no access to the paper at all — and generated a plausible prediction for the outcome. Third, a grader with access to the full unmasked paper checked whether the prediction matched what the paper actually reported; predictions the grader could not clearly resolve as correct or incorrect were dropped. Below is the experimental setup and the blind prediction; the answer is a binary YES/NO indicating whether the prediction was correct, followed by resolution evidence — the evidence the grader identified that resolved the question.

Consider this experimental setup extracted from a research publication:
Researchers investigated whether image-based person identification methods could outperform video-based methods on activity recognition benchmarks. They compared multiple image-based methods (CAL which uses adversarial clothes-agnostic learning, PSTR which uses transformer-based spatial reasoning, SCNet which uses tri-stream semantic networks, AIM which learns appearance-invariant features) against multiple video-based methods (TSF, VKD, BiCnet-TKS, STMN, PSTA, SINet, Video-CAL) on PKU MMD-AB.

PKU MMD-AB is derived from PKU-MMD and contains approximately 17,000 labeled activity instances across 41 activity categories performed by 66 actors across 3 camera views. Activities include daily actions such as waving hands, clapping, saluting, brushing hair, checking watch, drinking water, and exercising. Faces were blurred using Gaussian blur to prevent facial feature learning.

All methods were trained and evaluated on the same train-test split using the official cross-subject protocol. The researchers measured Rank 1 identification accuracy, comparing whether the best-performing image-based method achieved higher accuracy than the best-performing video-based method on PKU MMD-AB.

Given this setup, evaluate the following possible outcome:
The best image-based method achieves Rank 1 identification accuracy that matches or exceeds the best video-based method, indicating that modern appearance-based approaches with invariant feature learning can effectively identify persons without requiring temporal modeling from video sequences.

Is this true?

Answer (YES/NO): YES